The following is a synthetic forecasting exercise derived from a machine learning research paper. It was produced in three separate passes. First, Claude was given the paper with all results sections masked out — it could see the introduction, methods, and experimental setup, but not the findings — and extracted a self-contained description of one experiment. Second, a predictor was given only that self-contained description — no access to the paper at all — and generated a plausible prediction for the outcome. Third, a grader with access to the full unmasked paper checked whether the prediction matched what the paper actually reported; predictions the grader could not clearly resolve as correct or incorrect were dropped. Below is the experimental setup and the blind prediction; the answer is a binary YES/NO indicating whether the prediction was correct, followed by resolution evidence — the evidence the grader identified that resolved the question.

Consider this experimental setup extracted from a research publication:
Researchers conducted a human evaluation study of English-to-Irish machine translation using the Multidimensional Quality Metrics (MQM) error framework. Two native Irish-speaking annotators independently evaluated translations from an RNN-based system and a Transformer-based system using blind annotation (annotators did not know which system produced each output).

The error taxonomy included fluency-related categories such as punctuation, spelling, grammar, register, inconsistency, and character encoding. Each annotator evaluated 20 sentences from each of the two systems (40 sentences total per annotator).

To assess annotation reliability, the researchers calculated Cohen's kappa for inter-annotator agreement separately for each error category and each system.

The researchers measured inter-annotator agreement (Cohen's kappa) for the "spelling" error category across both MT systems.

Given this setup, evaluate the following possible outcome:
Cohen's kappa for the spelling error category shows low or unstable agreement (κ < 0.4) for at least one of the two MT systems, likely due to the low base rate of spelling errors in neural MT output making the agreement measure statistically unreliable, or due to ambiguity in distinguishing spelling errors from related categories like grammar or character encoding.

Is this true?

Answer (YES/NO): YES